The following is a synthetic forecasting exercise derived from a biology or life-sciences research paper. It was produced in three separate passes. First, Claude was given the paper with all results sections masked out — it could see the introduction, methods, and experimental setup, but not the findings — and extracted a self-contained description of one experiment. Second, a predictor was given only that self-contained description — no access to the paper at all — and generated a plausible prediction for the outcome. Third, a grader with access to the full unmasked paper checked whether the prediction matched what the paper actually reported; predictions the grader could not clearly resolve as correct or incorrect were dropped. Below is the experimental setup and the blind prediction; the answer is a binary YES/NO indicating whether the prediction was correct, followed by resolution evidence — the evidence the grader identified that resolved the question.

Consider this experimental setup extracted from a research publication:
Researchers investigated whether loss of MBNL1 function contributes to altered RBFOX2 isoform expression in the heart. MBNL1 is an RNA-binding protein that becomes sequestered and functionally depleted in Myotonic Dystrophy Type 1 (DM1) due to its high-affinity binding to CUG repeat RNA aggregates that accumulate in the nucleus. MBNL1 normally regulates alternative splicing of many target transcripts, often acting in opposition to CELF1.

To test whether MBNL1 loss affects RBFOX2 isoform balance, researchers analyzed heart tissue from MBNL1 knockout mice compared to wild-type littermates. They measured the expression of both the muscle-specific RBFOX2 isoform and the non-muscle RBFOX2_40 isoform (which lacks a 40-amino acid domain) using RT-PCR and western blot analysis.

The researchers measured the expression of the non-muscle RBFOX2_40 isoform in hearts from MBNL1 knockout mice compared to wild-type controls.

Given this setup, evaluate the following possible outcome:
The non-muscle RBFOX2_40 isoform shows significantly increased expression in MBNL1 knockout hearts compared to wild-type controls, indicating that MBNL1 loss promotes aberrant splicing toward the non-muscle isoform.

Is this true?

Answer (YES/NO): NO